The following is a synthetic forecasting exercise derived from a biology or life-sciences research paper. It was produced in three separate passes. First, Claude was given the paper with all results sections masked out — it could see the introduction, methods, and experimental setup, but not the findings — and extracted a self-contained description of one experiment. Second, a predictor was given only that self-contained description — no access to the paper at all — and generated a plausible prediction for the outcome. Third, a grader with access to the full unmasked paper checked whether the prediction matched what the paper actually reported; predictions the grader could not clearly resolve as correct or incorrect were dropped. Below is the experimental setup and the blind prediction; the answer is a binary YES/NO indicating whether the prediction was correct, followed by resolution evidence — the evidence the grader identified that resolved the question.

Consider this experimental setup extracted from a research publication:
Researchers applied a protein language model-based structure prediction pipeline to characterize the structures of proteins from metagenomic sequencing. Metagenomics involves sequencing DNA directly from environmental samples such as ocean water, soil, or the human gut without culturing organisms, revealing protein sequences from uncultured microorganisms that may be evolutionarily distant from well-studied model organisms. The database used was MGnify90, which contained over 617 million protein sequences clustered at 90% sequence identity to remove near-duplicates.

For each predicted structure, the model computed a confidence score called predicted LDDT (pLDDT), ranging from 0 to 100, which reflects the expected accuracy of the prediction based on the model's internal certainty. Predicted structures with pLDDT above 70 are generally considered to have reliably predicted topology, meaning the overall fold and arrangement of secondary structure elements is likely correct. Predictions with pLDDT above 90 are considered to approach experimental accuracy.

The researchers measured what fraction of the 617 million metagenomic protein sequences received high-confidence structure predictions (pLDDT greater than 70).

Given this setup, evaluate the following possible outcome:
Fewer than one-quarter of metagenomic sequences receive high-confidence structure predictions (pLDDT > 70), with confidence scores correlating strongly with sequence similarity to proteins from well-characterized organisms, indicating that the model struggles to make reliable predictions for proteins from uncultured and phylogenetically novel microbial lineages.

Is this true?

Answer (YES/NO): NO